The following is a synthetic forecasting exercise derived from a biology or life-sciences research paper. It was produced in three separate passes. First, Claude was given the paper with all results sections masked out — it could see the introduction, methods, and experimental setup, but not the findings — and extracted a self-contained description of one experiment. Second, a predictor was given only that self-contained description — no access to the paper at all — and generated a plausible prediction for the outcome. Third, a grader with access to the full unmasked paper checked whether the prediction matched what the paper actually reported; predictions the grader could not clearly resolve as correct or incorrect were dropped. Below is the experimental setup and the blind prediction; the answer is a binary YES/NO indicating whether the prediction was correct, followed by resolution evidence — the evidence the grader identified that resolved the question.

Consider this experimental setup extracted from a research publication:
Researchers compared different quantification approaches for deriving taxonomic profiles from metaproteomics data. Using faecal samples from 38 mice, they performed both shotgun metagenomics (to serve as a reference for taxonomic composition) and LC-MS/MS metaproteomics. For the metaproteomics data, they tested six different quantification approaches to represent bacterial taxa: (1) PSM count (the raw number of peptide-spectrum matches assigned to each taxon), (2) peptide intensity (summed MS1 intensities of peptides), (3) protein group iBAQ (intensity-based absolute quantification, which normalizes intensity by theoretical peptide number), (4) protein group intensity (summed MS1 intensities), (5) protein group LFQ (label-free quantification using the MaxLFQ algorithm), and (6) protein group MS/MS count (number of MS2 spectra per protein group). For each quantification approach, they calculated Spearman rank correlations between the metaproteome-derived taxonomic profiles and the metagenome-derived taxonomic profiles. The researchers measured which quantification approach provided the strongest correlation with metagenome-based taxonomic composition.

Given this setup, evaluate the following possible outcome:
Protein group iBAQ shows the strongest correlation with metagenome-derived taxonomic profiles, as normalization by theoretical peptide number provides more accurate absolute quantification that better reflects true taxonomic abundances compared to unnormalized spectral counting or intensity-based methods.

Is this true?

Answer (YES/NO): NO